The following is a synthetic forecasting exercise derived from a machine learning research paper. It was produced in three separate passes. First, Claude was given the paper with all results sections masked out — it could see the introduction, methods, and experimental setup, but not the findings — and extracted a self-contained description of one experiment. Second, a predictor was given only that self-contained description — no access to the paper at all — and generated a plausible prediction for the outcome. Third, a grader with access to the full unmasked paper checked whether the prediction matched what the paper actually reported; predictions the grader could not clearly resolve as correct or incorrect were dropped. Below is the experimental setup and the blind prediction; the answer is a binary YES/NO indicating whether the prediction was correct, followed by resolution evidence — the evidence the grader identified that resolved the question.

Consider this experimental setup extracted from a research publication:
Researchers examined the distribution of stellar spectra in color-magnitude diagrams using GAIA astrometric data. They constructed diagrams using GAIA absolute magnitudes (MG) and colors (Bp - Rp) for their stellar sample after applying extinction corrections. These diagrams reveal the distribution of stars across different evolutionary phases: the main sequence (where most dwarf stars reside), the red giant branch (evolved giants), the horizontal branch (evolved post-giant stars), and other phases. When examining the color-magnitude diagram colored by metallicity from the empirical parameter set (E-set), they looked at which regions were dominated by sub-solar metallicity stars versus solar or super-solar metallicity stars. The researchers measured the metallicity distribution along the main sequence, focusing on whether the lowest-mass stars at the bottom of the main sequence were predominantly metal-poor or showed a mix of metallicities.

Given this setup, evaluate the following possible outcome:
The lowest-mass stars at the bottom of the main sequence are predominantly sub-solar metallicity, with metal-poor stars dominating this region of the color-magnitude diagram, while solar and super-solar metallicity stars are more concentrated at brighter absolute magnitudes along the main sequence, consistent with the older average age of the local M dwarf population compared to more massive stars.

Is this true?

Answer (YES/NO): YES